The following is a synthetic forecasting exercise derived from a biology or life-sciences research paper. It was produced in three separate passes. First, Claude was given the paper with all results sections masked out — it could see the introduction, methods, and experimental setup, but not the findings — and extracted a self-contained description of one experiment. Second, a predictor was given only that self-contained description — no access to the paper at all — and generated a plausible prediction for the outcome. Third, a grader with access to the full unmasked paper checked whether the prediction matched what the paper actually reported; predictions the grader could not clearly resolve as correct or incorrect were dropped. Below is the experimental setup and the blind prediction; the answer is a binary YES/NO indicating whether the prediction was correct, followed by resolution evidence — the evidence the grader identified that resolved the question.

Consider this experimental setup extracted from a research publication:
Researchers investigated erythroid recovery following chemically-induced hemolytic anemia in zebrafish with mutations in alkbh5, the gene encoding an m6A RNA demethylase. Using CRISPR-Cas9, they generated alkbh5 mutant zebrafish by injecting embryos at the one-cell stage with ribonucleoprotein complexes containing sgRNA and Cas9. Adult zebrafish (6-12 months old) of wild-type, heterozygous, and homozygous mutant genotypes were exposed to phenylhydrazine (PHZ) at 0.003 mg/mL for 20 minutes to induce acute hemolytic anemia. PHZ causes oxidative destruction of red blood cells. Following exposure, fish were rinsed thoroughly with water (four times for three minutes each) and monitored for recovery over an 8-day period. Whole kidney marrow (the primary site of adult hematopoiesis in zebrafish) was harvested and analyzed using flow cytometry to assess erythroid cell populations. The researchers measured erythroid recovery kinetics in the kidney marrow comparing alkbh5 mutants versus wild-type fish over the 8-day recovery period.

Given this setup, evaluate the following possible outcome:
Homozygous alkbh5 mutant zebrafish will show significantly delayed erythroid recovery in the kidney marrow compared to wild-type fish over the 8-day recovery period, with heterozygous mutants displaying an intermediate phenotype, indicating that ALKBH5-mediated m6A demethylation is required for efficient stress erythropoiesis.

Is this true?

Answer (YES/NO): NO